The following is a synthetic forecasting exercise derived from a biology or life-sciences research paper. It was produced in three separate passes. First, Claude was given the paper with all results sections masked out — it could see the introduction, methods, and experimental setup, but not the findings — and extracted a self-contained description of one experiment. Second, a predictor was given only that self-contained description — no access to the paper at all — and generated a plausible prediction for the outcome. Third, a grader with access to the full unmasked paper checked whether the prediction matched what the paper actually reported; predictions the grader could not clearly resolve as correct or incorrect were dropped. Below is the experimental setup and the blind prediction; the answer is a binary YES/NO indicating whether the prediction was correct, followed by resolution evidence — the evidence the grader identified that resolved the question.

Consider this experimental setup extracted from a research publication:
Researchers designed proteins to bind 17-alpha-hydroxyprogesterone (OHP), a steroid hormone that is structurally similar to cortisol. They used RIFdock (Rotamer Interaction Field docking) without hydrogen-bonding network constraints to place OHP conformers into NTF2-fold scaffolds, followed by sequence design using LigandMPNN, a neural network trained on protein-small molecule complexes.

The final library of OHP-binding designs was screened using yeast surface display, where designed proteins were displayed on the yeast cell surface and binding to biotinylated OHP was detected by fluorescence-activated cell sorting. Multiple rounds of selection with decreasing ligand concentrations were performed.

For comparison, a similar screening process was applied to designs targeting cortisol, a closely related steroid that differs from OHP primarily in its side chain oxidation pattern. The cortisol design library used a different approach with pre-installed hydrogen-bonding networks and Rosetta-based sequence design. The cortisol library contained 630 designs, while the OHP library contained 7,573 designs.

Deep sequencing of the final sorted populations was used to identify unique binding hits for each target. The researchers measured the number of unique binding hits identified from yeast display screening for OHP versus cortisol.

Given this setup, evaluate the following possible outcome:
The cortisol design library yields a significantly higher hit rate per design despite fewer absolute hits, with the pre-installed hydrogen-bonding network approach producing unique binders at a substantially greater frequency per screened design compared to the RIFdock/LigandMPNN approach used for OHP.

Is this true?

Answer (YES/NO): NO